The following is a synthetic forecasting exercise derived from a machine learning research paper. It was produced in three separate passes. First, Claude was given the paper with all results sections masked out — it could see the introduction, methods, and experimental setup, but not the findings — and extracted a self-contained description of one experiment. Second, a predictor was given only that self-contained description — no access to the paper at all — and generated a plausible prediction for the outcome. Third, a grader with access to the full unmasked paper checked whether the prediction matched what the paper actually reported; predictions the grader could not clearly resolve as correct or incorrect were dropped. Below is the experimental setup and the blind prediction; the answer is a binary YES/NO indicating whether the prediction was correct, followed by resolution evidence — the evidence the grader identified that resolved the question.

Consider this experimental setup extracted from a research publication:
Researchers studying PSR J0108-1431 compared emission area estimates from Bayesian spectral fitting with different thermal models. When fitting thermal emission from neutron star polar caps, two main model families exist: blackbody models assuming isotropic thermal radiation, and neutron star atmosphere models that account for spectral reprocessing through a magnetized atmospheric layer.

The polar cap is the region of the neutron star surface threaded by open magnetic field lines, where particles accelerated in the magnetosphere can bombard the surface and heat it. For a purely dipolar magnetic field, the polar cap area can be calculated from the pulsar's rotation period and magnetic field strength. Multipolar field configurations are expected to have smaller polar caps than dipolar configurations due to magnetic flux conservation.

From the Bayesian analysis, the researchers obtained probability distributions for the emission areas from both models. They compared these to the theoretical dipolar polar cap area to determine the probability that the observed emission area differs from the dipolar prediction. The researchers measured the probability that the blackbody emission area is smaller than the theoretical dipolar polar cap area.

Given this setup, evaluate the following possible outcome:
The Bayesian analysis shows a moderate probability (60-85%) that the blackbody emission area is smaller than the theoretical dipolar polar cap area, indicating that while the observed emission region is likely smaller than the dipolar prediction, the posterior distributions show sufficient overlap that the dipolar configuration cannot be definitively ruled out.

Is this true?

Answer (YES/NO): NO